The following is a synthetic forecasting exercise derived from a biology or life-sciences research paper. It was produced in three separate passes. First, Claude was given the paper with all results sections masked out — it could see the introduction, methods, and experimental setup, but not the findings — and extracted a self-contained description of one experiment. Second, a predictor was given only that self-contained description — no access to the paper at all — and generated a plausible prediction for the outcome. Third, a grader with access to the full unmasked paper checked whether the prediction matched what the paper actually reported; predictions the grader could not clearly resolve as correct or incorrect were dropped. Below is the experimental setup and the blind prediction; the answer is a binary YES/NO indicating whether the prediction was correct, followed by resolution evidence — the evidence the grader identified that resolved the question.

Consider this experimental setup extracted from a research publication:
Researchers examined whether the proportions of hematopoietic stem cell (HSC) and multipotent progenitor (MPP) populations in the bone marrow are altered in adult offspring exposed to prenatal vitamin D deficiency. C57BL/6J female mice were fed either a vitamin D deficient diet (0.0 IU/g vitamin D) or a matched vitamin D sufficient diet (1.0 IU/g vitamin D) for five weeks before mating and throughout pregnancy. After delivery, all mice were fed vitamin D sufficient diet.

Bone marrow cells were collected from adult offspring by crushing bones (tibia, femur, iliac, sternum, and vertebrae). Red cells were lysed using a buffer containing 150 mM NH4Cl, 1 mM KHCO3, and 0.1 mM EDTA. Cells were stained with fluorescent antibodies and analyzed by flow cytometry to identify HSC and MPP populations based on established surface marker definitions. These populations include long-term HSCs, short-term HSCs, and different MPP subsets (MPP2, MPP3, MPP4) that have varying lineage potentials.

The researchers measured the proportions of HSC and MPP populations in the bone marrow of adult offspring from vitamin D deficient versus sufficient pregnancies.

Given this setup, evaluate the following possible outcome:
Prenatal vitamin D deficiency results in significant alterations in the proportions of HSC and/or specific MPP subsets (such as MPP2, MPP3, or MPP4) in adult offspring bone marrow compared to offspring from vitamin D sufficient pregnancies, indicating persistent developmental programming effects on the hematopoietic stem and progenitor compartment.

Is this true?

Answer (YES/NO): YES